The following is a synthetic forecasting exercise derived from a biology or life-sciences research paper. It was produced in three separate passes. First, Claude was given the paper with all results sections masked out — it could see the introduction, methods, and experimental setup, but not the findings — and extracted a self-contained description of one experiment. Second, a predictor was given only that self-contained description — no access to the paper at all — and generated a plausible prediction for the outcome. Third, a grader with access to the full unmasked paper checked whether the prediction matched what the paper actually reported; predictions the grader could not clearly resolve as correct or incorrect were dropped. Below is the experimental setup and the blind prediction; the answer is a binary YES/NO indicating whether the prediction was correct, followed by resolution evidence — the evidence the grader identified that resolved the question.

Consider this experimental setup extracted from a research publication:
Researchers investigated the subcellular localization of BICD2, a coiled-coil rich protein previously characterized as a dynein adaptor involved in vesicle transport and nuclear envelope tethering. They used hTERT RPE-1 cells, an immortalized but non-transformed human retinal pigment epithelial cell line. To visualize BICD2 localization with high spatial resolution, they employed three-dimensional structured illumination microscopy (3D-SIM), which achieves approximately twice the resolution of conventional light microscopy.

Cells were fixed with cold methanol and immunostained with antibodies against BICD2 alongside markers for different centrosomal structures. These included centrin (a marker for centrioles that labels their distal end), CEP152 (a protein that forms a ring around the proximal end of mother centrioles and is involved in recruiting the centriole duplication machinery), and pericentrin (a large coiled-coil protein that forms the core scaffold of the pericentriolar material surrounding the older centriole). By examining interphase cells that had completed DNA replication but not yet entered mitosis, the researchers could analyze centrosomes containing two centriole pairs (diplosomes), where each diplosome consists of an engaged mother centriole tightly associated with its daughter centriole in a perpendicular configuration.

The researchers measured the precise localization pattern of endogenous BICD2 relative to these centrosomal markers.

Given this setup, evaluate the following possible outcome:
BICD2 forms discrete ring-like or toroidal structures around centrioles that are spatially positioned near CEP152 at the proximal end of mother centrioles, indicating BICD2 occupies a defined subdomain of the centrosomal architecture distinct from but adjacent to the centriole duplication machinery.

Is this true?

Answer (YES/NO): YES